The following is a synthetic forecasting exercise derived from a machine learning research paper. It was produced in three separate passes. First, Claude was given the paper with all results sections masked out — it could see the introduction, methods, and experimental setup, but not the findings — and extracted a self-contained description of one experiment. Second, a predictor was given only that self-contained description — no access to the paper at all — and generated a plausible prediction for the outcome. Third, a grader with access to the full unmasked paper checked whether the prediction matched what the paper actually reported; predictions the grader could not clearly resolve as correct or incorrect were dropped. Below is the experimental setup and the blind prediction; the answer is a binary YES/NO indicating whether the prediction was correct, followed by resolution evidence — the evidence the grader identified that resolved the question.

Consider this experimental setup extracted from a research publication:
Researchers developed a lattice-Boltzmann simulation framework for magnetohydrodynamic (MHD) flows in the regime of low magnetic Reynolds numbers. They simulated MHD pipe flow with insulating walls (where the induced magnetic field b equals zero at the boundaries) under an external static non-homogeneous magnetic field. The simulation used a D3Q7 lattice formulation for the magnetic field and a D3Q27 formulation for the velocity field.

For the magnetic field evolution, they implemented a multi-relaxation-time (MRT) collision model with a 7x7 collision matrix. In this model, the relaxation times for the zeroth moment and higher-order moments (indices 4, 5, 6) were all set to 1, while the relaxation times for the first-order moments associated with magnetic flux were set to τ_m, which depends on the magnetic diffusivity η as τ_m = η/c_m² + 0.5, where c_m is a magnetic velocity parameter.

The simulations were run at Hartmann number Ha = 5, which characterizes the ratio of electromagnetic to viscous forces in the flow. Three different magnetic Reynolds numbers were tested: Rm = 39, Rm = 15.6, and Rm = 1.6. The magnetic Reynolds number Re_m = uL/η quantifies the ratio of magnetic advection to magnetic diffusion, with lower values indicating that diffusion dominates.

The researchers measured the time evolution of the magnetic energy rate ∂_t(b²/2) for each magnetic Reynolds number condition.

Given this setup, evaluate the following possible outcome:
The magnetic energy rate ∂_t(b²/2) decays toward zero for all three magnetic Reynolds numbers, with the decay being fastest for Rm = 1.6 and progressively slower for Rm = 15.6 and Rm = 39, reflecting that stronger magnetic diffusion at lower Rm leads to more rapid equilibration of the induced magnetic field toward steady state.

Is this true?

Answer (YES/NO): YES